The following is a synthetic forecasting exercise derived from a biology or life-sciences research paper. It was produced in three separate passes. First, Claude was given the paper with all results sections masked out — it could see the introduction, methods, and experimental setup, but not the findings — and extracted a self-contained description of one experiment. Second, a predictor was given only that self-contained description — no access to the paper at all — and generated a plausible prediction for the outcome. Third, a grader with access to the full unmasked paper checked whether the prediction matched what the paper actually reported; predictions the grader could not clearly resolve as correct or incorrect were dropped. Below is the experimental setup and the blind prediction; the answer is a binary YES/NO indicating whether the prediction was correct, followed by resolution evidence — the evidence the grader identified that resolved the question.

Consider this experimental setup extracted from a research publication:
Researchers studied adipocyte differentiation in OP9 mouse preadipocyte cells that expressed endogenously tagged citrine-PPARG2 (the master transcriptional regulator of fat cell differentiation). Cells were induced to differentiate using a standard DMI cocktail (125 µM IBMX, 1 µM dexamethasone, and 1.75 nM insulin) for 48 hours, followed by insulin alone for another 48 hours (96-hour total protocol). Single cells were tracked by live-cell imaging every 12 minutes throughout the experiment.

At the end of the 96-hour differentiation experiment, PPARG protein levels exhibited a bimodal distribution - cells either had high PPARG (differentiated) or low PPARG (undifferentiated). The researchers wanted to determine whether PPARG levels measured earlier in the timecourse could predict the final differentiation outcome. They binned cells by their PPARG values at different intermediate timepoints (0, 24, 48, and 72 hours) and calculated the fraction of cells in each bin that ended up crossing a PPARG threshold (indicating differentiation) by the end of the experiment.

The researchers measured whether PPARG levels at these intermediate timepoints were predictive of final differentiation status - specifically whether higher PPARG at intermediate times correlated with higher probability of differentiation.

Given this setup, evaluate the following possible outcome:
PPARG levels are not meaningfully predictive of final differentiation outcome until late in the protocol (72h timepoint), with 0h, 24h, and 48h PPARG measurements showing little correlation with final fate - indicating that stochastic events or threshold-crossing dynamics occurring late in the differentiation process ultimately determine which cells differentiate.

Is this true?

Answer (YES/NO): NO